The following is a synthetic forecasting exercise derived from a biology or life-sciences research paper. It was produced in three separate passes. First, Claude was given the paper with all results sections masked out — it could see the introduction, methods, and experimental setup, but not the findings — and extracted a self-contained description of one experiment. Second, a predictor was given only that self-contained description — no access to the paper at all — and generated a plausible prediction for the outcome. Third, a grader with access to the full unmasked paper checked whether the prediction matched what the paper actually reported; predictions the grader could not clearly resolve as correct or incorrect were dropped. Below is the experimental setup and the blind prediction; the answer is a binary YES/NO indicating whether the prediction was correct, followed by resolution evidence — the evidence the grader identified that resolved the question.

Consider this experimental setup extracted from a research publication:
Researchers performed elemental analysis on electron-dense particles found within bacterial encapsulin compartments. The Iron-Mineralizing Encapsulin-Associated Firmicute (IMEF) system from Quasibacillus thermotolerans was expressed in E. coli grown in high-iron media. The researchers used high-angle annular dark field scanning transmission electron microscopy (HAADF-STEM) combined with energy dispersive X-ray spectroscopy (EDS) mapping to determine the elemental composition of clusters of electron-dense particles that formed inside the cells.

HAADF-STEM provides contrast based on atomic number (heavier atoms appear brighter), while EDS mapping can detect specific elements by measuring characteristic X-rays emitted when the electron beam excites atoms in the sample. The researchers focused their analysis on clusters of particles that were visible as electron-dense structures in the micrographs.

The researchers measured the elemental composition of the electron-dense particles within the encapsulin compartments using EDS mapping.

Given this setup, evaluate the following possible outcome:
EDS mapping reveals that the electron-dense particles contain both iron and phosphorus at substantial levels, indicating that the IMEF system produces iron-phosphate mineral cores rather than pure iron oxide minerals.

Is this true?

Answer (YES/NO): YES